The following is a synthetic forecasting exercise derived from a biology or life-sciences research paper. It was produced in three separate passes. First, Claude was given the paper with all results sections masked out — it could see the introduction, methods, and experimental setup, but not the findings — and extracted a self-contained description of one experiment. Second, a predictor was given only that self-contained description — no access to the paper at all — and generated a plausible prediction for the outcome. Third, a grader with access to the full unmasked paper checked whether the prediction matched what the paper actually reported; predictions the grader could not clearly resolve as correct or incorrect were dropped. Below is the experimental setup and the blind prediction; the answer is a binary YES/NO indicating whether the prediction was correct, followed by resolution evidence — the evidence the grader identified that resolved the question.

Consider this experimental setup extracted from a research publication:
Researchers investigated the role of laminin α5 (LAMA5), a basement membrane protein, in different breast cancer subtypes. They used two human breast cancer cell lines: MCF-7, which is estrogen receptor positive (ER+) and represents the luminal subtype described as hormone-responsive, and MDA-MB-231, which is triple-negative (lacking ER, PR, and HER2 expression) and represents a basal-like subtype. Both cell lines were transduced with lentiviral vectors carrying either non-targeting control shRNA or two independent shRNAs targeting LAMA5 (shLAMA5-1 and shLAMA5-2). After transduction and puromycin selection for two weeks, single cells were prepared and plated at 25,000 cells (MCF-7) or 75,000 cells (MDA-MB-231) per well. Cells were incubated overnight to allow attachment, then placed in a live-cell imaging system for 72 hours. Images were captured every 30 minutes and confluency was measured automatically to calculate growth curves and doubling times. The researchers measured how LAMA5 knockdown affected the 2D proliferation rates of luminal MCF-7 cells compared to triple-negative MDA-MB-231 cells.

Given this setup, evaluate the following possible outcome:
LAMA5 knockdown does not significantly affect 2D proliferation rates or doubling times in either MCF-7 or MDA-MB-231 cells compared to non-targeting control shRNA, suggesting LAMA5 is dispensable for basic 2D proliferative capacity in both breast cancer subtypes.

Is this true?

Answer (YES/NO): NO